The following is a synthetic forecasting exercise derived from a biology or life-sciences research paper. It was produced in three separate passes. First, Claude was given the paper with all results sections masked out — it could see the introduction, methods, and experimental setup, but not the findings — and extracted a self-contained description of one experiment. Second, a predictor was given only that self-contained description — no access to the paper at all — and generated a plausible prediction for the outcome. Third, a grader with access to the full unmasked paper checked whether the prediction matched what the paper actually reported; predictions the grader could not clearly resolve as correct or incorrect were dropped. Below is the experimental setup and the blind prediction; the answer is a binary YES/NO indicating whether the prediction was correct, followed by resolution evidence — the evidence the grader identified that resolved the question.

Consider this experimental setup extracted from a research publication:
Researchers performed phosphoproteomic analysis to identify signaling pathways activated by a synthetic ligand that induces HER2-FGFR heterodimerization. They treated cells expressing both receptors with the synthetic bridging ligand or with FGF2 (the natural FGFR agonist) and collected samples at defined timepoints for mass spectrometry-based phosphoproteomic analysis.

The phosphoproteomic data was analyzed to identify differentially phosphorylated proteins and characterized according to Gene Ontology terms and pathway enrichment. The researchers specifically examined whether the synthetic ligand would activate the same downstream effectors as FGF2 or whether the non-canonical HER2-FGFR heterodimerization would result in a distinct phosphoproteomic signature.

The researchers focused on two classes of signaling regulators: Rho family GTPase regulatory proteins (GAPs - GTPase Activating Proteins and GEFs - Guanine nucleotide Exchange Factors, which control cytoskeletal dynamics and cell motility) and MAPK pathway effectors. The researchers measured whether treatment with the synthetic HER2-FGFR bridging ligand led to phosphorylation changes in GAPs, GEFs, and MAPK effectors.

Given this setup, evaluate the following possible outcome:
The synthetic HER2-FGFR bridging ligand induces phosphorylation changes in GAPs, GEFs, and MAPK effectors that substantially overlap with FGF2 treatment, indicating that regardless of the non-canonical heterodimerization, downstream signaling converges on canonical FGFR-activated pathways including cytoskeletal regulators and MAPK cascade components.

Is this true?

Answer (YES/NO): NO